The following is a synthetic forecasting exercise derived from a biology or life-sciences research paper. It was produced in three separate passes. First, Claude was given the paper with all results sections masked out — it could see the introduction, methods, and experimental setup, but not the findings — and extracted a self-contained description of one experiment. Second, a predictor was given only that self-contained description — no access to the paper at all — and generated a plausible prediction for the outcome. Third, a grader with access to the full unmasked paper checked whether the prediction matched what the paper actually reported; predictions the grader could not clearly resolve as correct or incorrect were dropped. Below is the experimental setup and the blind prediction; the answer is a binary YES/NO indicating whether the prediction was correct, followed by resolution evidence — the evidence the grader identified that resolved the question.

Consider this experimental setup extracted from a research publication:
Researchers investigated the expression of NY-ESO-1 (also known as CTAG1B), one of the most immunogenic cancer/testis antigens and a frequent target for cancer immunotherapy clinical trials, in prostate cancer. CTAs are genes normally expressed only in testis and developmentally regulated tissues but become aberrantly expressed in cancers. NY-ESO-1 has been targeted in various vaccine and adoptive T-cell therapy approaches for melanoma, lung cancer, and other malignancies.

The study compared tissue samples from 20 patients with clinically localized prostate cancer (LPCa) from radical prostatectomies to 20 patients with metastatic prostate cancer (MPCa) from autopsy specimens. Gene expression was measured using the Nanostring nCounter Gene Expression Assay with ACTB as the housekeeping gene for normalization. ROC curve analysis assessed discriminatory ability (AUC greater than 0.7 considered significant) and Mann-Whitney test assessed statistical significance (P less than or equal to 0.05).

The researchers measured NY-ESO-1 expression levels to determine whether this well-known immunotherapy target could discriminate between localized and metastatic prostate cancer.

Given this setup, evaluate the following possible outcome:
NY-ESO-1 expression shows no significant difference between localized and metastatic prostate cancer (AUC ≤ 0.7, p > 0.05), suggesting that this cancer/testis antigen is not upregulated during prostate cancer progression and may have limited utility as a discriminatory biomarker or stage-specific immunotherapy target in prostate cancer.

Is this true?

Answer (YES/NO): YES